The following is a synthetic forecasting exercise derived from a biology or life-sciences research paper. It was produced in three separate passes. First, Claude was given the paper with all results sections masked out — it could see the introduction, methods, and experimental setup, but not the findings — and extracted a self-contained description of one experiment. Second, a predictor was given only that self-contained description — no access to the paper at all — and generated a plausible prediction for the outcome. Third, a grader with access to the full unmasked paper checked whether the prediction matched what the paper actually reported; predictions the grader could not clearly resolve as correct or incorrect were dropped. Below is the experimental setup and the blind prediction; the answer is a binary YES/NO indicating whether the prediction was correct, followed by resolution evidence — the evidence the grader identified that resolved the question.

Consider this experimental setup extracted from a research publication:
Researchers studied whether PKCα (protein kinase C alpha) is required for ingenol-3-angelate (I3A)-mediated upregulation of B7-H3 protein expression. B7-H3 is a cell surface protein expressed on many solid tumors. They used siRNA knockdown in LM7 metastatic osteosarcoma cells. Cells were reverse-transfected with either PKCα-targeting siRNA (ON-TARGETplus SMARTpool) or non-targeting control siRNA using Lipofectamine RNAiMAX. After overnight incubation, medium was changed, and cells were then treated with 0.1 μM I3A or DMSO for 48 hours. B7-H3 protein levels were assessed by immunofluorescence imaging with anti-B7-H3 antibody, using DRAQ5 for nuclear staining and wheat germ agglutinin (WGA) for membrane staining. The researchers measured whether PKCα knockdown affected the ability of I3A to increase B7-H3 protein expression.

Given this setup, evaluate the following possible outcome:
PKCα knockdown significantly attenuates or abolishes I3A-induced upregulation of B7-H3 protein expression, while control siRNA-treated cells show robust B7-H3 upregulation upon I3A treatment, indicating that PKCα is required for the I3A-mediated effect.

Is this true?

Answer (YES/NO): YES